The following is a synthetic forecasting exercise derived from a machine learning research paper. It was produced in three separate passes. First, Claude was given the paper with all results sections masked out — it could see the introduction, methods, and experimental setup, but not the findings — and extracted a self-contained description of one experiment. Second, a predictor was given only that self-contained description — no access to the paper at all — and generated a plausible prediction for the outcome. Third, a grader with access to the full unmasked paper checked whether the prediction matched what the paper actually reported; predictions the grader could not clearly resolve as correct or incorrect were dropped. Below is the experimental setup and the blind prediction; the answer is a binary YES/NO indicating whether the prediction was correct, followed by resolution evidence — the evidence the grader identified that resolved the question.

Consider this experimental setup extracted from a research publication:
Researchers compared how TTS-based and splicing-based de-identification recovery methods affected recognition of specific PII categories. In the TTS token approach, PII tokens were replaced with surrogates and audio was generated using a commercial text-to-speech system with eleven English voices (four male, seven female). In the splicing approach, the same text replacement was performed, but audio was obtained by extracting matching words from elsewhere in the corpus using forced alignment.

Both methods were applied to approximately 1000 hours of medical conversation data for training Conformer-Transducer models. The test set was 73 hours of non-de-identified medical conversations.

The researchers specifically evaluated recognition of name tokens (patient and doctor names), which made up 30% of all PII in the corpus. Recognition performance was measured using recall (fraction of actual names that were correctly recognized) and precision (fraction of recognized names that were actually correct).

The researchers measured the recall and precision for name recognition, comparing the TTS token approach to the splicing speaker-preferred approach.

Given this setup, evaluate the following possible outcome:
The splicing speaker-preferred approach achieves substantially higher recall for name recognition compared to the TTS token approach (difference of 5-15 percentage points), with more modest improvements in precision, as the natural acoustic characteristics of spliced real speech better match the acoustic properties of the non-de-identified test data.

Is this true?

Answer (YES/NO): NO